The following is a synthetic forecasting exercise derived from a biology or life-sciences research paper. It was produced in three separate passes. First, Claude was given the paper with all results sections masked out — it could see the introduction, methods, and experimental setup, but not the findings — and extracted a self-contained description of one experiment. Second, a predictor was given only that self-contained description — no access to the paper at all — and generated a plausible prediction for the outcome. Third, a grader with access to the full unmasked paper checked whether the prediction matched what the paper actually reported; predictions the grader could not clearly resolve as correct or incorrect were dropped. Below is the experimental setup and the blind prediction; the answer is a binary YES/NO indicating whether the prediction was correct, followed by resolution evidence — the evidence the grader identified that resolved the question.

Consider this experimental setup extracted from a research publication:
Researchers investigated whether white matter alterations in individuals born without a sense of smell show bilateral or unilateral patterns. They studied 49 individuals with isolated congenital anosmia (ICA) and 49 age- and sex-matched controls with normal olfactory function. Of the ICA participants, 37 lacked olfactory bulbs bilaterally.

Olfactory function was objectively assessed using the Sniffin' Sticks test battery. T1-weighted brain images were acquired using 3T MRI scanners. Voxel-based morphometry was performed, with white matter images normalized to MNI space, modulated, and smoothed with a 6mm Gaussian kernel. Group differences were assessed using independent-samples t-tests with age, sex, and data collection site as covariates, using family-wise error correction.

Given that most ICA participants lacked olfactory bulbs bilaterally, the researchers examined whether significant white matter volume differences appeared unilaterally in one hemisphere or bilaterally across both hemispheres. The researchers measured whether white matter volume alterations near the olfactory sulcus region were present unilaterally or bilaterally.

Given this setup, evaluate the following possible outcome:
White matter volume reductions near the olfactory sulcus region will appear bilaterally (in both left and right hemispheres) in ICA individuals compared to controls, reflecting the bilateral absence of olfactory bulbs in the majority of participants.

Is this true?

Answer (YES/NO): YES